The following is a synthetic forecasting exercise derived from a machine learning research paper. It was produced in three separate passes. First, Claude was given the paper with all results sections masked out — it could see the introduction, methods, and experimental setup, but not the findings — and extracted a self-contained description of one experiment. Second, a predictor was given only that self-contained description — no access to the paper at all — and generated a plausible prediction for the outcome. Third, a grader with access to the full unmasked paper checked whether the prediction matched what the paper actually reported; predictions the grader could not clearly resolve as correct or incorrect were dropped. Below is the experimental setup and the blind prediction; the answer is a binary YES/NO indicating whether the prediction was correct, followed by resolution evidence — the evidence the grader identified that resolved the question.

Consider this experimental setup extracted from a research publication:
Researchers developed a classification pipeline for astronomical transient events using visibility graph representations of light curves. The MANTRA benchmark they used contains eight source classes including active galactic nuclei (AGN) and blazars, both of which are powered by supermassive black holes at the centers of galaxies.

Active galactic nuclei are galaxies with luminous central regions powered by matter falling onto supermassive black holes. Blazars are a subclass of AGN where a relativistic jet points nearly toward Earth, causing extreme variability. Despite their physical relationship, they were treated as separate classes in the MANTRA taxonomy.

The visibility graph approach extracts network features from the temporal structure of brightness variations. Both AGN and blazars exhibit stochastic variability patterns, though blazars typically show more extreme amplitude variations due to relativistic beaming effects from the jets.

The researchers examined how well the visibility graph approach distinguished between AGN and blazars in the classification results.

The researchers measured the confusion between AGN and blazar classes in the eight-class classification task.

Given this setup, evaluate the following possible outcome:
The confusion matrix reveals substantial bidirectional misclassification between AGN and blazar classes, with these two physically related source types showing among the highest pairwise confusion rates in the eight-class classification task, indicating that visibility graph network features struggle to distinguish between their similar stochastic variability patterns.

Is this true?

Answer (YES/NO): YES